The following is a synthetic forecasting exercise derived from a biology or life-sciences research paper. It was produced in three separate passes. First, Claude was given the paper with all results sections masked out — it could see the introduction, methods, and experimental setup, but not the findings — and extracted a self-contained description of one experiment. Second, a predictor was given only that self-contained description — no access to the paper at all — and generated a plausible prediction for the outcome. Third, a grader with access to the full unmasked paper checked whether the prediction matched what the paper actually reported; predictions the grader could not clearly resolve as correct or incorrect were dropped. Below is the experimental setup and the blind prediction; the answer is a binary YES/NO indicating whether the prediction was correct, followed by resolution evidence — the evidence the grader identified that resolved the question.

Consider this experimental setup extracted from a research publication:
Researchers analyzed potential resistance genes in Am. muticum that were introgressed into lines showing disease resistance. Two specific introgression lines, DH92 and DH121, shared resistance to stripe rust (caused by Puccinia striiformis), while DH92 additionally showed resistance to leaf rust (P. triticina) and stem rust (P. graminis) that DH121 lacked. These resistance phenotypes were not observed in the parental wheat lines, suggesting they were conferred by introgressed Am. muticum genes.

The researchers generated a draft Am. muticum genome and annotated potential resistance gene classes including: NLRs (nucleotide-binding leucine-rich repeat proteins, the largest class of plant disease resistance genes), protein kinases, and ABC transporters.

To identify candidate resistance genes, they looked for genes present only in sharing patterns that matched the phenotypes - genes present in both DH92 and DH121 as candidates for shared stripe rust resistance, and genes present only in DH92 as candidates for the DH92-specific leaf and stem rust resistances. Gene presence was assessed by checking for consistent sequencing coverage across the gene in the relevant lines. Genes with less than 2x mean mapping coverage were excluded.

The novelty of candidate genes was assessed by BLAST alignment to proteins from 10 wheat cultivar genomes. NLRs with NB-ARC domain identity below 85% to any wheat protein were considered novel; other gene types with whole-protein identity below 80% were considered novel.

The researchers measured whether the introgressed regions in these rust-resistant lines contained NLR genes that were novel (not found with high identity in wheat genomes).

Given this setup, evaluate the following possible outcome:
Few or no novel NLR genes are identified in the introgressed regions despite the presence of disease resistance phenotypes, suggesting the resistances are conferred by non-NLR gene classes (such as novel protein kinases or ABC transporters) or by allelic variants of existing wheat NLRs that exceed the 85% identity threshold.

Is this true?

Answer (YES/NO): NO